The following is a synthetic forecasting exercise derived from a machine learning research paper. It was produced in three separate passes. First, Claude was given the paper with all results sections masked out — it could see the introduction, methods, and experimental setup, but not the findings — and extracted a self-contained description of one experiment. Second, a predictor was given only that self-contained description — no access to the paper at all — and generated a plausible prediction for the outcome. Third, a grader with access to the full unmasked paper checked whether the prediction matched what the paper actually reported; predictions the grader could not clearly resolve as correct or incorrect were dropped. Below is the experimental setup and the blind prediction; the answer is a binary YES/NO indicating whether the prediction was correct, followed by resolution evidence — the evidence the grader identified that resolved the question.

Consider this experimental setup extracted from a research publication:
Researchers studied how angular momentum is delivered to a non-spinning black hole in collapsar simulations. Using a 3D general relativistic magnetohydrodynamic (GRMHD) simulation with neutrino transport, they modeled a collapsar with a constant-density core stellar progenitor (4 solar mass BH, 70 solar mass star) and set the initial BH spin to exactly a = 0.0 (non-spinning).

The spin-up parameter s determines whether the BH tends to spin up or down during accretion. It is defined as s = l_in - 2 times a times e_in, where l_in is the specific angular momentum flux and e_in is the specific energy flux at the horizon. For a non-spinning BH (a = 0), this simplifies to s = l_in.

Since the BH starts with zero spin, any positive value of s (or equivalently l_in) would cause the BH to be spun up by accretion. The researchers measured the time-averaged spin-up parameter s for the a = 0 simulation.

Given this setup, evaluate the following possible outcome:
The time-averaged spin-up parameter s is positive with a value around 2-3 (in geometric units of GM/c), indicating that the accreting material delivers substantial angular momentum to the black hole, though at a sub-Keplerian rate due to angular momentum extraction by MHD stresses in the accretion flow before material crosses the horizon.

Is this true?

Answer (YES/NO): NO